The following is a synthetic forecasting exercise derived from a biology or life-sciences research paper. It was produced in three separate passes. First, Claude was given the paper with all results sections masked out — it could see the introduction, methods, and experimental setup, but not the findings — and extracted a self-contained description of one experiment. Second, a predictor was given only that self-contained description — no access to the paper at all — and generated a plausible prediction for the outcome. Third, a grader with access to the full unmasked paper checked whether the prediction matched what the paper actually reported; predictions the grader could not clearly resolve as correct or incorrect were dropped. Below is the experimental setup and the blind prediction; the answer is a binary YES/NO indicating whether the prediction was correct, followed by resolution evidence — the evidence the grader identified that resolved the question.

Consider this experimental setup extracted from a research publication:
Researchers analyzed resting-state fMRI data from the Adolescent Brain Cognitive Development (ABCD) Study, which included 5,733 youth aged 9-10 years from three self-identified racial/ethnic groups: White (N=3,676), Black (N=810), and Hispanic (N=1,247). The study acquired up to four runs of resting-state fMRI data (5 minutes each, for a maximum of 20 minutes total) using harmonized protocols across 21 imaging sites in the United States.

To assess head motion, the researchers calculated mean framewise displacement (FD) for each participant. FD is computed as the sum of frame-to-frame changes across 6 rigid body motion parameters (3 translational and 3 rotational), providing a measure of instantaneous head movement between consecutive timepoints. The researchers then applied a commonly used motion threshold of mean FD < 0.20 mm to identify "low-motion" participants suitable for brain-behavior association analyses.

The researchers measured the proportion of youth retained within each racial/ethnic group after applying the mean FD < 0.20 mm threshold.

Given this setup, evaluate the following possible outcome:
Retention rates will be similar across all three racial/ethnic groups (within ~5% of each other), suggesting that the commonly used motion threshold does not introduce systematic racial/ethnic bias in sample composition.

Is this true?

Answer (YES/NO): NO